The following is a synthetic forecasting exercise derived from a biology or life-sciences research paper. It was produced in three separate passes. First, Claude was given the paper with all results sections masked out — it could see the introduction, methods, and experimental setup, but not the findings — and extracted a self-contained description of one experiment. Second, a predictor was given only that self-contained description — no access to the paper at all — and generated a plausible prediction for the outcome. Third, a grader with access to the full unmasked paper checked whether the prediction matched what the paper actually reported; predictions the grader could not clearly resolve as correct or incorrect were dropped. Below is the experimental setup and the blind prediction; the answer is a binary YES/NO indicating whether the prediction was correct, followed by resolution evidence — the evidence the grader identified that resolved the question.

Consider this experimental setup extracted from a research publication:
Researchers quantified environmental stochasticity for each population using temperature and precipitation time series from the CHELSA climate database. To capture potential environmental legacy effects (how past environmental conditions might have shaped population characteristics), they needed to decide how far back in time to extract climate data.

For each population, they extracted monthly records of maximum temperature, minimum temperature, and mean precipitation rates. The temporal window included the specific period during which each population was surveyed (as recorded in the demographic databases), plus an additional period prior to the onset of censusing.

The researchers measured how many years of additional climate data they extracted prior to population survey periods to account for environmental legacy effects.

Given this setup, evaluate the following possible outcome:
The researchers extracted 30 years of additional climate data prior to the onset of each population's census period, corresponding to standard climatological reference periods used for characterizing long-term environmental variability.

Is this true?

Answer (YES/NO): NO